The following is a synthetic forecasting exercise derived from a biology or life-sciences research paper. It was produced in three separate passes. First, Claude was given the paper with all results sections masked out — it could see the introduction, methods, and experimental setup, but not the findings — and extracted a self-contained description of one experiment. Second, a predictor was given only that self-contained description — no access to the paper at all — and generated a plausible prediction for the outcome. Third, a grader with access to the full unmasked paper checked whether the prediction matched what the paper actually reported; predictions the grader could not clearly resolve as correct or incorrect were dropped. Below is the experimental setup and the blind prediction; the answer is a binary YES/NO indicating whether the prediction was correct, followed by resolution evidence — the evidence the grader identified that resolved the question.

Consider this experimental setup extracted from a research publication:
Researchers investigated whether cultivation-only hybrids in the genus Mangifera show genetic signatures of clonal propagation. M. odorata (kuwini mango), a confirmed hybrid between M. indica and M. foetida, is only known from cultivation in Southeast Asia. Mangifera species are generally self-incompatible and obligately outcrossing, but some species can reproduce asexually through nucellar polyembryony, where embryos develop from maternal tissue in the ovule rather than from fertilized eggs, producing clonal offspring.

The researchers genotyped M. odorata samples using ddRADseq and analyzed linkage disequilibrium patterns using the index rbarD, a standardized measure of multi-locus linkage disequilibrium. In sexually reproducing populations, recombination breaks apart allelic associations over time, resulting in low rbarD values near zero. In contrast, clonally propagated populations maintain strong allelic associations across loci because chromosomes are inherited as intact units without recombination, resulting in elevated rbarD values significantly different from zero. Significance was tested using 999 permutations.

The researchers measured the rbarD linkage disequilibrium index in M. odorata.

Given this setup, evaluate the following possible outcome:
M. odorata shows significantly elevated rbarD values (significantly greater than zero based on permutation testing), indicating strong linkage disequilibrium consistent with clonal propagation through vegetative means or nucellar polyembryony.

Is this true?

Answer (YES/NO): YES